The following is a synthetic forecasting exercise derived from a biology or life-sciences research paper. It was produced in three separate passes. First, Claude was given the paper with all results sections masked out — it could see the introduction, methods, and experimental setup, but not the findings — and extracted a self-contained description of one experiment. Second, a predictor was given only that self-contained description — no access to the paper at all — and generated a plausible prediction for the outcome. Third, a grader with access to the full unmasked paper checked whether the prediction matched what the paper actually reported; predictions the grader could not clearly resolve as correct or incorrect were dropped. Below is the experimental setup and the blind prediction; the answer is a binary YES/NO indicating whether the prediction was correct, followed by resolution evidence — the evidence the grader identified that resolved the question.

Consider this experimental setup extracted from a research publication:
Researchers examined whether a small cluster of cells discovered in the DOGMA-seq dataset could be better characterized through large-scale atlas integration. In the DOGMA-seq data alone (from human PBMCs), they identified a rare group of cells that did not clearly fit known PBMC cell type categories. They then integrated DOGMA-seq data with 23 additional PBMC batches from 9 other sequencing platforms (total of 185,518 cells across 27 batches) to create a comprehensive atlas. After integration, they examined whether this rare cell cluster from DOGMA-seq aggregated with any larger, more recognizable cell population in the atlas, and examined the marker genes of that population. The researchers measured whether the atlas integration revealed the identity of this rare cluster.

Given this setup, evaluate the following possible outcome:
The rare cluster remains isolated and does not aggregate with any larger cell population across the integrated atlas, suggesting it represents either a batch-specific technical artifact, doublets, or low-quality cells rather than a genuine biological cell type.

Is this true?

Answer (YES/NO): NO